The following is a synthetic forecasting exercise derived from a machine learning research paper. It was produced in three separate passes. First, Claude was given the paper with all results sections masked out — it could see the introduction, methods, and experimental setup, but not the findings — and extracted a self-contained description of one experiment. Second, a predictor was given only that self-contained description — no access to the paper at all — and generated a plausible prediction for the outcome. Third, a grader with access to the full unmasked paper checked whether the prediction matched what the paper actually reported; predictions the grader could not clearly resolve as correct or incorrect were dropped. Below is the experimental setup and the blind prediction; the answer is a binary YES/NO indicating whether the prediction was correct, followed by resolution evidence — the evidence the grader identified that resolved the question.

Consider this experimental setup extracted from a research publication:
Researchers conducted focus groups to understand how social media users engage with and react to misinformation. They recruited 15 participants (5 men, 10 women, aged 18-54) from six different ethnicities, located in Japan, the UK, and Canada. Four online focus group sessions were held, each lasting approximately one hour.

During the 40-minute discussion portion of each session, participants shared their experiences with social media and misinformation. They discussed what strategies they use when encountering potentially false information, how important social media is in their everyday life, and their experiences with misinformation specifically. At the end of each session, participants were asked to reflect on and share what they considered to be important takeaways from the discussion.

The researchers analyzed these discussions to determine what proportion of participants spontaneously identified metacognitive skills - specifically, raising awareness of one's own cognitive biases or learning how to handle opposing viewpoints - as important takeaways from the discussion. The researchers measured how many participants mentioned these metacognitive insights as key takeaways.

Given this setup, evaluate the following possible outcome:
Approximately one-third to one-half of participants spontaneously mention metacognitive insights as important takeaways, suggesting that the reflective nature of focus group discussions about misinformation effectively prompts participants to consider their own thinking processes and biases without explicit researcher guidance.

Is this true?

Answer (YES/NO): NO